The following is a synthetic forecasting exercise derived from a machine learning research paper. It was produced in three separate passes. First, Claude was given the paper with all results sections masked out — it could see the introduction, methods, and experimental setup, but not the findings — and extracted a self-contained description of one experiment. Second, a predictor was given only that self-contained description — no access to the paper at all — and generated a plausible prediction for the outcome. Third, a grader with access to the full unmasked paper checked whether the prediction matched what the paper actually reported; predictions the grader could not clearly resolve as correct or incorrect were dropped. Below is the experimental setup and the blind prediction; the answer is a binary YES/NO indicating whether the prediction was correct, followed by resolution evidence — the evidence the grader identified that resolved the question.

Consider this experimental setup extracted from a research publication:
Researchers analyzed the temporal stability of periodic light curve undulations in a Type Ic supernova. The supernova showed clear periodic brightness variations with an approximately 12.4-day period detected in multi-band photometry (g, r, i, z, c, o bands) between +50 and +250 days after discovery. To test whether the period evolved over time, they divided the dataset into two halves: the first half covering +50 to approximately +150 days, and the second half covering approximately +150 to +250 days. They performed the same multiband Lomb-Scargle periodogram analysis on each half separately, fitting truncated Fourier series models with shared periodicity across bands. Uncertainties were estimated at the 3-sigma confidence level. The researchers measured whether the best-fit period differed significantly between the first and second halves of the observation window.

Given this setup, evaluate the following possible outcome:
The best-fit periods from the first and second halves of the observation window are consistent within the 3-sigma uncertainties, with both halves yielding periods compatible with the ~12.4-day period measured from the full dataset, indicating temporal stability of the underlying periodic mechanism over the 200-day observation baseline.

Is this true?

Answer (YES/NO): YES